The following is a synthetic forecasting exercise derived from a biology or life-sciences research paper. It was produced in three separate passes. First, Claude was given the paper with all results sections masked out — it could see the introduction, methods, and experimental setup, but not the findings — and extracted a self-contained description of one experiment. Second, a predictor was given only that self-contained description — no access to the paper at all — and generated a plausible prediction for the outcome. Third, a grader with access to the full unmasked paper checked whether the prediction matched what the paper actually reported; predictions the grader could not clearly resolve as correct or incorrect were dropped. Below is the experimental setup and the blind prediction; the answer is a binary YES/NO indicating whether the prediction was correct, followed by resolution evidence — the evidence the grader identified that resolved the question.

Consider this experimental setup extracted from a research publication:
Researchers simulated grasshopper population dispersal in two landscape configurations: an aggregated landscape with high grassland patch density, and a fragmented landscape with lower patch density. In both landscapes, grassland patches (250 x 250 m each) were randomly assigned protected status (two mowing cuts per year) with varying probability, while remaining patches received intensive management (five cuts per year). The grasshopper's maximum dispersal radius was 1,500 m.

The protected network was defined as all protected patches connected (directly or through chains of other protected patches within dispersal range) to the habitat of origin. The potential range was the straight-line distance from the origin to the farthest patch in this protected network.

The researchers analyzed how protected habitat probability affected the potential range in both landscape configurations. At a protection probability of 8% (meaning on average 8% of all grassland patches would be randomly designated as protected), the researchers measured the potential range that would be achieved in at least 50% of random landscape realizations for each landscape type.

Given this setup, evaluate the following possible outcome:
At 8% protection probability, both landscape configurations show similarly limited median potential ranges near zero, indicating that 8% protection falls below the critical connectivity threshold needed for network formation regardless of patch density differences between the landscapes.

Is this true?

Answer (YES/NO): NO